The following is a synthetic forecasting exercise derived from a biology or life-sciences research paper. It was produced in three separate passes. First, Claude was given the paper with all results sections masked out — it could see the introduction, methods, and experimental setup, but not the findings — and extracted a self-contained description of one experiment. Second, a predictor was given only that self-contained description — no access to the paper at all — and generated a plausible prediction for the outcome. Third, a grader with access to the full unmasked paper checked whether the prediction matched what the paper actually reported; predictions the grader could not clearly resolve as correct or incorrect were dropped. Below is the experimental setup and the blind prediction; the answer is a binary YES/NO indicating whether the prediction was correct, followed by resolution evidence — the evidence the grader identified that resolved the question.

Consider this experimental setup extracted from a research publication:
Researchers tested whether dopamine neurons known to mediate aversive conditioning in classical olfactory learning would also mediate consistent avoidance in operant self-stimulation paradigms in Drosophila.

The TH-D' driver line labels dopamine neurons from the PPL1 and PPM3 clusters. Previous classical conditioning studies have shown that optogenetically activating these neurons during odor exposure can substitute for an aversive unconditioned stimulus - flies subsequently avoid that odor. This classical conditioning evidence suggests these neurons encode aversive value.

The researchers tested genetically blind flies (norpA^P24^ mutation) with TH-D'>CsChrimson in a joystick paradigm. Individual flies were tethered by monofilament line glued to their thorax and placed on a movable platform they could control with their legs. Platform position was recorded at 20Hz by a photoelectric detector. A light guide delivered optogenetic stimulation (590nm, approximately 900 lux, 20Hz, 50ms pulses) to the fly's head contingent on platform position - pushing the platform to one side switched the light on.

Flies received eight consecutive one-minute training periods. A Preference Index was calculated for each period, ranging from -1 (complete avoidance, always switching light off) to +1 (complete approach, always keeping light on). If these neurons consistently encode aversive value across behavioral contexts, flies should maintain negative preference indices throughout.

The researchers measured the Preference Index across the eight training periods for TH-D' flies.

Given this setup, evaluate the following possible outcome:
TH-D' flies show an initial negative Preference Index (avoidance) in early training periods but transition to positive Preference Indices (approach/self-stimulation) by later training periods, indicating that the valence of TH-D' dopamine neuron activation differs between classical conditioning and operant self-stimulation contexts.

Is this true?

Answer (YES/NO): YES